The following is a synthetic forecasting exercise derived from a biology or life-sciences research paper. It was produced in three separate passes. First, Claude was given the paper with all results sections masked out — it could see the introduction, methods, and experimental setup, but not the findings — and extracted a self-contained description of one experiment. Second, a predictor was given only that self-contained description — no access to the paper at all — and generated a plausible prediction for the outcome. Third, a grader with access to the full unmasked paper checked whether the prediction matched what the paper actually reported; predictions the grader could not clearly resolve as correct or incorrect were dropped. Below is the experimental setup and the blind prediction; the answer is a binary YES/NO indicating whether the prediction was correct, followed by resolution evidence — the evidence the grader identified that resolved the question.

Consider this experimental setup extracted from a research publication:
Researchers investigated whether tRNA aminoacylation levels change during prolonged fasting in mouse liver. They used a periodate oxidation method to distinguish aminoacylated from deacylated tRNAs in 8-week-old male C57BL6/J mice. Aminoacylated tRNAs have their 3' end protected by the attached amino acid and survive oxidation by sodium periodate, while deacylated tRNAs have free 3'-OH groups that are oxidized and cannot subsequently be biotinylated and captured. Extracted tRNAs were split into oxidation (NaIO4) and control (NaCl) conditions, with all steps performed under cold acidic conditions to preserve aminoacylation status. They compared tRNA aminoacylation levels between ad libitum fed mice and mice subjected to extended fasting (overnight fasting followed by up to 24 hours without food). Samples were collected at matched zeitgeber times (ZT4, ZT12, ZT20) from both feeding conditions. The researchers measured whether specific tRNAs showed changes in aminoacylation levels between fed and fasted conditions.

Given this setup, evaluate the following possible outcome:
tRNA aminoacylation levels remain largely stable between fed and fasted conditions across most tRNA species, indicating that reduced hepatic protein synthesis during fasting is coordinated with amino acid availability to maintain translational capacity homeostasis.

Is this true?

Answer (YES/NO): YES